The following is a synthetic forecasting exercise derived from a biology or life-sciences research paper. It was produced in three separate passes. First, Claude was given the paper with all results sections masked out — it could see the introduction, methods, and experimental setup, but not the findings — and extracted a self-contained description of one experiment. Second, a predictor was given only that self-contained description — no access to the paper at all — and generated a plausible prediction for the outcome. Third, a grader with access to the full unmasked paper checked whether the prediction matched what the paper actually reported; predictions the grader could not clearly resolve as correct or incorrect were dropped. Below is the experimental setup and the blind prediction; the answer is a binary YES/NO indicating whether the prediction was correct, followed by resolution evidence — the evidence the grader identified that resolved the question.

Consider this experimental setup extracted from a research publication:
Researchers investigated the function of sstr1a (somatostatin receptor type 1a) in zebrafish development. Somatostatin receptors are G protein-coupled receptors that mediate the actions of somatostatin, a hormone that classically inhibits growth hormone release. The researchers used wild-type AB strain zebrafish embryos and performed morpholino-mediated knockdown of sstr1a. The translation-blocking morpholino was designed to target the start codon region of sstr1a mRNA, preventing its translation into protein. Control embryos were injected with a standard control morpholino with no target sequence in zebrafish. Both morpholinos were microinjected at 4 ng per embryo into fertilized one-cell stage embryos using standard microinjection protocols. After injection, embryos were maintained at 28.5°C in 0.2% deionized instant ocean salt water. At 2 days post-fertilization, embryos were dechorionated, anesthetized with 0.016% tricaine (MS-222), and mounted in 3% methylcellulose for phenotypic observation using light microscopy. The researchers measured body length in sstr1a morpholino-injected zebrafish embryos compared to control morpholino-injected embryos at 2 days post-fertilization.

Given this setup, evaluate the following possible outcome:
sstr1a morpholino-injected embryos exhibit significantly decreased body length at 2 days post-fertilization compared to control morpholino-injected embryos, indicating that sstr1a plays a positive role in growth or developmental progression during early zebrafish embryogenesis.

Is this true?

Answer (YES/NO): YES